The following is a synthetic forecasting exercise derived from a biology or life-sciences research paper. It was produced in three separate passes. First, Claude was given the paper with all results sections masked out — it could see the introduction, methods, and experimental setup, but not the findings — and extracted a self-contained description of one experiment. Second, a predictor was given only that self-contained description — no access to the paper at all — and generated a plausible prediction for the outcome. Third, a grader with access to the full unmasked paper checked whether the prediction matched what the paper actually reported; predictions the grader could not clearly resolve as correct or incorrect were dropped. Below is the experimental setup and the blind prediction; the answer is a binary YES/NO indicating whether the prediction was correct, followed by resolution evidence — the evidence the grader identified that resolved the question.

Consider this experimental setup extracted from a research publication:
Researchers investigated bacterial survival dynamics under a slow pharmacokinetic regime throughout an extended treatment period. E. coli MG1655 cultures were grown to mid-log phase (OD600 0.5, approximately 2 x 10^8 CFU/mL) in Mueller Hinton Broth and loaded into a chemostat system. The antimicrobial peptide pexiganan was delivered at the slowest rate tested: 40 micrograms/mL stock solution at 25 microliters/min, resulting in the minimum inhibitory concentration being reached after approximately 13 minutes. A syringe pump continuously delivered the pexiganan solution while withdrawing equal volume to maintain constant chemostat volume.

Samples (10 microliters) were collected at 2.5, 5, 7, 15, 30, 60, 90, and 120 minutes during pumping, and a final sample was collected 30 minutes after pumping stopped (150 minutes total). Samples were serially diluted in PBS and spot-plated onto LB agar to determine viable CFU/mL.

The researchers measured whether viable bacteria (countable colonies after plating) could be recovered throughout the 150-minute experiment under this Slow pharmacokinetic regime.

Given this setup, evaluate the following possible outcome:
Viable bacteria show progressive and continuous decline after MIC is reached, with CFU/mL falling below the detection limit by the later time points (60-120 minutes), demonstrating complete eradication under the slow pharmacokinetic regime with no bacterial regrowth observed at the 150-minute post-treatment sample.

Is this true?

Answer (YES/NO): NO